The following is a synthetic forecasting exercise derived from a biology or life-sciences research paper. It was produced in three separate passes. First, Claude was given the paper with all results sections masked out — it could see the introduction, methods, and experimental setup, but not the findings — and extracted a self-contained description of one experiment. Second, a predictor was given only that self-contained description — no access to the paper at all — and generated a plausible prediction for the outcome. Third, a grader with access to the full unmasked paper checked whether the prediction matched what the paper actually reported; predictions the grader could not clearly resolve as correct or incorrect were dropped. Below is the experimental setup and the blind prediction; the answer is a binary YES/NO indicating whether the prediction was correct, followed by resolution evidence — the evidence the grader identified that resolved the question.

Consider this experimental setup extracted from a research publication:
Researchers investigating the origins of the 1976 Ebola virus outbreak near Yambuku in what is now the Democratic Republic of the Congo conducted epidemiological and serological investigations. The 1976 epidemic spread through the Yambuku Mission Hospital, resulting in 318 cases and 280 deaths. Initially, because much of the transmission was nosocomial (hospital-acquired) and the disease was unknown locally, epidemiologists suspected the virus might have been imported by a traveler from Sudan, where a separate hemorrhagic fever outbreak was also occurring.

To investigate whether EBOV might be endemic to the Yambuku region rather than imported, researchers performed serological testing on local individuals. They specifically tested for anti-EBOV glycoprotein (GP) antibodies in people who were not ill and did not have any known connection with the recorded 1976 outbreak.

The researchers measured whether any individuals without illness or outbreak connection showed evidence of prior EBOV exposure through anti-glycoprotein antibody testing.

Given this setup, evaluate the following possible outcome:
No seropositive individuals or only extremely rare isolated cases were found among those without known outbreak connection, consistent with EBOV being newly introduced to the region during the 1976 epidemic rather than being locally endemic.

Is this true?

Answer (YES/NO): NO